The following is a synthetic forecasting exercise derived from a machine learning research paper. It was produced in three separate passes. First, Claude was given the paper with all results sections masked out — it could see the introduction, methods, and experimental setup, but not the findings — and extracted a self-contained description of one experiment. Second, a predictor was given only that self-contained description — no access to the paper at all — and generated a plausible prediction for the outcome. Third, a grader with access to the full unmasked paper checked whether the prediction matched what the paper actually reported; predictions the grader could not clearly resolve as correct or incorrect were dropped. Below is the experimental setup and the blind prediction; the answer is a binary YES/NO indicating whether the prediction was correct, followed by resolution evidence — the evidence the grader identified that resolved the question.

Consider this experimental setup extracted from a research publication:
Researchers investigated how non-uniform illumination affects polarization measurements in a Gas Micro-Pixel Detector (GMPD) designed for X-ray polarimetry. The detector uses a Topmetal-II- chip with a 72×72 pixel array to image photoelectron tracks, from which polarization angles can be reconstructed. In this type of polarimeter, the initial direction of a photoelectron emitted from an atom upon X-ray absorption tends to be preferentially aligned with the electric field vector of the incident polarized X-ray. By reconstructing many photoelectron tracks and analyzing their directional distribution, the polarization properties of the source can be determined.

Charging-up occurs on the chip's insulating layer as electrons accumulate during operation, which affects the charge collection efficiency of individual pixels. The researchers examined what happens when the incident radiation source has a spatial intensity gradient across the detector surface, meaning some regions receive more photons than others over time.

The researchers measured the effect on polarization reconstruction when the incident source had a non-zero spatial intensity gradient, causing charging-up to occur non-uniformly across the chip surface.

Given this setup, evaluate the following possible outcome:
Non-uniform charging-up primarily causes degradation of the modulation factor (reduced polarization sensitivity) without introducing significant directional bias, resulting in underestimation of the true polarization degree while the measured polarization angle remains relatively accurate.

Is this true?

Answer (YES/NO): NO